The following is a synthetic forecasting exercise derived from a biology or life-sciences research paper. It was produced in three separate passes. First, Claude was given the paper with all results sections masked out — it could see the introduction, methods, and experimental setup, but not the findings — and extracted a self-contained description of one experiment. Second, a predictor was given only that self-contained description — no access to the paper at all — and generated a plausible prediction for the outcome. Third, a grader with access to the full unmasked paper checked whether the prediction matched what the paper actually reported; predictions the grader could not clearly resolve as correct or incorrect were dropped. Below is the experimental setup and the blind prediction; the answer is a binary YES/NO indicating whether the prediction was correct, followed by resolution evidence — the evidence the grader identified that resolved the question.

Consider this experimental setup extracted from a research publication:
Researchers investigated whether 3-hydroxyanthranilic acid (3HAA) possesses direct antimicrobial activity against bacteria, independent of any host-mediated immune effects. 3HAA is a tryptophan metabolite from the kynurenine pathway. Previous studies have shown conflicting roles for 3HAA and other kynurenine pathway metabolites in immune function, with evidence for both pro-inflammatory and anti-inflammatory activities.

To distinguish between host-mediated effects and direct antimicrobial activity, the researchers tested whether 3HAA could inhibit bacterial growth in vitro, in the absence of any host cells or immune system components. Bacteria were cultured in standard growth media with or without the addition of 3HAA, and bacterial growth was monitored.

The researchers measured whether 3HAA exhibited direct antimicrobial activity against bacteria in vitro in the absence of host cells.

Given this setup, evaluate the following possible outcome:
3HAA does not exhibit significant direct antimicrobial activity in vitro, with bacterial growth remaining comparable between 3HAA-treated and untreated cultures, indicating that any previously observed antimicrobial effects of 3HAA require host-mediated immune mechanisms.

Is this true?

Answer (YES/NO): NO